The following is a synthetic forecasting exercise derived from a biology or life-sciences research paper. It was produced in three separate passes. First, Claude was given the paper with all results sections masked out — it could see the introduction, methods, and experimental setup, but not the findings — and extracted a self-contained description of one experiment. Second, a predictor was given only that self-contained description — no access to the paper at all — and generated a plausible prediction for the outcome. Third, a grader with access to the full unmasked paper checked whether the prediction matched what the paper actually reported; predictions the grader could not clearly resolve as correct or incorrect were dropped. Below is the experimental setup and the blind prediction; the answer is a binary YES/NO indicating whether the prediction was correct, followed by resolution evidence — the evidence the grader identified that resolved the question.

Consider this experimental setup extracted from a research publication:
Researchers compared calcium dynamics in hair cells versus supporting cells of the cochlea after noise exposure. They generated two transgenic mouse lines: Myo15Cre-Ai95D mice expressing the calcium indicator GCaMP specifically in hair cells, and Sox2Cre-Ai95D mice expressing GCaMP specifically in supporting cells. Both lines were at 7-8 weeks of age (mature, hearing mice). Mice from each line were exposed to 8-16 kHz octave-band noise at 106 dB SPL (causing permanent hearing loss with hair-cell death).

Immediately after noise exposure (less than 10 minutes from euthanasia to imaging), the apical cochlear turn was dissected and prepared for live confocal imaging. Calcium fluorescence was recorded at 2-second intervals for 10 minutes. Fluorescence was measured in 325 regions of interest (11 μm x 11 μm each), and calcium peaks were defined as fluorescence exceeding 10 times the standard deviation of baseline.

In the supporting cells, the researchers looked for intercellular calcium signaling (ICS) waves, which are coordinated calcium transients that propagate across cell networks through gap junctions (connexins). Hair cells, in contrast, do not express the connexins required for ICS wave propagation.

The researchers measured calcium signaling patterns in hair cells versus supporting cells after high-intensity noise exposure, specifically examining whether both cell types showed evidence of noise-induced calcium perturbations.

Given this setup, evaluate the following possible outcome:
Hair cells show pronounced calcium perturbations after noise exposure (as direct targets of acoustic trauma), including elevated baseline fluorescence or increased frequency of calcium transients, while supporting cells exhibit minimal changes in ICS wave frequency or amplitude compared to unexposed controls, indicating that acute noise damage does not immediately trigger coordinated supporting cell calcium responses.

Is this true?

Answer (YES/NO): NO